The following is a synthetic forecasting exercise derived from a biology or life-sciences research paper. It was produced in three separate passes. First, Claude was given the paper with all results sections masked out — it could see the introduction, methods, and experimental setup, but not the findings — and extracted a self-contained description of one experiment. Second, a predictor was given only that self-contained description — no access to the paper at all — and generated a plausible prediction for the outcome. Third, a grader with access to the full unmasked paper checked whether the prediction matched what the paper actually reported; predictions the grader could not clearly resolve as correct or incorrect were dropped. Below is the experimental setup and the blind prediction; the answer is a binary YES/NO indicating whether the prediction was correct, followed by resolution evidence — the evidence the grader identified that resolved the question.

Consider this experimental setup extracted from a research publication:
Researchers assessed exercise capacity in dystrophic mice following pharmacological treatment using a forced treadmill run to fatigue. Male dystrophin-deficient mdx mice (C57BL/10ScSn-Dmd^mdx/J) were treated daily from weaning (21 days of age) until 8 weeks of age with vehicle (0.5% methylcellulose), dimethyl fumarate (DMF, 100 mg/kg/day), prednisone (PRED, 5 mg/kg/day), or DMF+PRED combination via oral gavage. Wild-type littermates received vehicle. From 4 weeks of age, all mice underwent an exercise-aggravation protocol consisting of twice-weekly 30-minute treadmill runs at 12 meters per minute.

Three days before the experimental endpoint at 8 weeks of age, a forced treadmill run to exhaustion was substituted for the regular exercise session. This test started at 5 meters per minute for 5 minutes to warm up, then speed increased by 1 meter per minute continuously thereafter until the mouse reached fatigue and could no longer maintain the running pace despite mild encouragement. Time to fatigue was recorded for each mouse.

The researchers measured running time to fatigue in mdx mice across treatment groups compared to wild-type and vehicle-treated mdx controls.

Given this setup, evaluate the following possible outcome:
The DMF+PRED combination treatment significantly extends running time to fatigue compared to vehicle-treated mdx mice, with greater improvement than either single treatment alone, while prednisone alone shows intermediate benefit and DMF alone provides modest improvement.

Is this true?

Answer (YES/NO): NO